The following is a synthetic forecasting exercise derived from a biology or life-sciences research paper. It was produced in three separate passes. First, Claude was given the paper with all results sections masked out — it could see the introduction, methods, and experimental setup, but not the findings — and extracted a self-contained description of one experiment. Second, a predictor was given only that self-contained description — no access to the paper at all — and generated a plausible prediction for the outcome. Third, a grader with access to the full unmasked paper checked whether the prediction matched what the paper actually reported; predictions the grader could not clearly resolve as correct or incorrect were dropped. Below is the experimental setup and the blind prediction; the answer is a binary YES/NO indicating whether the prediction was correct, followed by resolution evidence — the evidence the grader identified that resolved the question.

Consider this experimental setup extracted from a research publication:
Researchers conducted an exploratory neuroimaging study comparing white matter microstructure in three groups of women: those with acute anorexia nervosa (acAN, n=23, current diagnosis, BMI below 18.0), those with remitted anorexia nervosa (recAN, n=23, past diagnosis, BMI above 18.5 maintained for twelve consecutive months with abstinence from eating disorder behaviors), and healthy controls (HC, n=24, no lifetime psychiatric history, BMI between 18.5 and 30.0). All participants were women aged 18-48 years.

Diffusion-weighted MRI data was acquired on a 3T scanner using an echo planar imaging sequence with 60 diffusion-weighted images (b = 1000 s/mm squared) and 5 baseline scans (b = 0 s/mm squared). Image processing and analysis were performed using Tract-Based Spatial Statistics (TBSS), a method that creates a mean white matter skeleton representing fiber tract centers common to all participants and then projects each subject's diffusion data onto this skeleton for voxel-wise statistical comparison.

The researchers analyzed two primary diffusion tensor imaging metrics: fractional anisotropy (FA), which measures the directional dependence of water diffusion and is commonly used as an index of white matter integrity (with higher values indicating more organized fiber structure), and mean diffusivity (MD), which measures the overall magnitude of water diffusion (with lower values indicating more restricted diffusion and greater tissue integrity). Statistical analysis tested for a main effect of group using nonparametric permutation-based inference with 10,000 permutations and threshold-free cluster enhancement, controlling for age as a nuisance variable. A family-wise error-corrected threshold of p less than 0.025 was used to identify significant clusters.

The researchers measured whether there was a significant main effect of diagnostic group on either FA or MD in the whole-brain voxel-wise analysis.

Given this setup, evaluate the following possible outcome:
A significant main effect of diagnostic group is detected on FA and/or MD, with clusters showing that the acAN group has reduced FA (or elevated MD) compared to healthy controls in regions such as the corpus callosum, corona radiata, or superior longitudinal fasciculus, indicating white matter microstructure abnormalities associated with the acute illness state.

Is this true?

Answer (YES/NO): NO